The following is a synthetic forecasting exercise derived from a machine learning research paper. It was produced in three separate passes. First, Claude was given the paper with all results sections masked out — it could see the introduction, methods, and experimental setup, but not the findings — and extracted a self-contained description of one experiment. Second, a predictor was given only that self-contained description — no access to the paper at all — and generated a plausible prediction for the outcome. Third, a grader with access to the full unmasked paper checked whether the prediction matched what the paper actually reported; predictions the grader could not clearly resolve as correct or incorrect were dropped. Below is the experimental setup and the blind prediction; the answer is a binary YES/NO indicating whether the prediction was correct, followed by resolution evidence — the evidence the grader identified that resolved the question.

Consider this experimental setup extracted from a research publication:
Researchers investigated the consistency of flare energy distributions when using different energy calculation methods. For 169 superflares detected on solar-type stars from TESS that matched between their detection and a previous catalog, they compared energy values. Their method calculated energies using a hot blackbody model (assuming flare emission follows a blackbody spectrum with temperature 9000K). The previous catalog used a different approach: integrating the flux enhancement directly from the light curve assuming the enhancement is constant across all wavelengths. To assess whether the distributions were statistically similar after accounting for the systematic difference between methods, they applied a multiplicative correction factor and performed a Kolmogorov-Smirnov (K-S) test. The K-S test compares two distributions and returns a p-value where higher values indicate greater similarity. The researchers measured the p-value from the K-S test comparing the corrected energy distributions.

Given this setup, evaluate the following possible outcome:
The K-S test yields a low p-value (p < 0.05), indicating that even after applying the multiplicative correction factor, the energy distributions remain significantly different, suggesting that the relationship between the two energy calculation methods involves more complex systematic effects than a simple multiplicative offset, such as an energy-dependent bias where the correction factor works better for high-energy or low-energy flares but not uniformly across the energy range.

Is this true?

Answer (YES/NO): NO